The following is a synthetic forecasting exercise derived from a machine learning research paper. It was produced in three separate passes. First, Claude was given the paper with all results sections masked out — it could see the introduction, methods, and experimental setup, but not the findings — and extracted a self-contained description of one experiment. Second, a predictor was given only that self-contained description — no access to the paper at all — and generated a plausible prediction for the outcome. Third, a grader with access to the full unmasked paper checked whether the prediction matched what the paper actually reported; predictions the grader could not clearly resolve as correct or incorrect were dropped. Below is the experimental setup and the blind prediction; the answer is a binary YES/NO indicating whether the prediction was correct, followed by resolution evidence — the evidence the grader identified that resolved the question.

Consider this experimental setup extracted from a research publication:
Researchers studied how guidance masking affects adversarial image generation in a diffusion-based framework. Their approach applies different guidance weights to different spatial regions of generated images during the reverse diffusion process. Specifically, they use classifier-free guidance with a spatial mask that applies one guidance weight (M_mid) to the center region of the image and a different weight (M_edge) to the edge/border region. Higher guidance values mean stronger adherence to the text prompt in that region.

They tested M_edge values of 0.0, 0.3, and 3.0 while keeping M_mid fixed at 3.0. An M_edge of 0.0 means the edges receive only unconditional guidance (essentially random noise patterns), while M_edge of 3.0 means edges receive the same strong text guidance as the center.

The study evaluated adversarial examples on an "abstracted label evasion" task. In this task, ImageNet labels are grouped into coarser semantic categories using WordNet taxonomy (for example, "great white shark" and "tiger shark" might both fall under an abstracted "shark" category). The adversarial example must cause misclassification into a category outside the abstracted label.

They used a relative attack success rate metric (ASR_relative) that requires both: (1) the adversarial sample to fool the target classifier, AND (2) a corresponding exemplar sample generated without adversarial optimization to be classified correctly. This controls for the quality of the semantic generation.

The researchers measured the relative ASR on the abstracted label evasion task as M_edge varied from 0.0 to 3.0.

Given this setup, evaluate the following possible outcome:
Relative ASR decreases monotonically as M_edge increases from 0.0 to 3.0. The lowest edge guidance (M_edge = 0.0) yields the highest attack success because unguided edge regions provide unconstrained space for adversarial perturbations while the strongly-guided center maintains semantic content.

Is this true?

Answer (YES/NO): YES